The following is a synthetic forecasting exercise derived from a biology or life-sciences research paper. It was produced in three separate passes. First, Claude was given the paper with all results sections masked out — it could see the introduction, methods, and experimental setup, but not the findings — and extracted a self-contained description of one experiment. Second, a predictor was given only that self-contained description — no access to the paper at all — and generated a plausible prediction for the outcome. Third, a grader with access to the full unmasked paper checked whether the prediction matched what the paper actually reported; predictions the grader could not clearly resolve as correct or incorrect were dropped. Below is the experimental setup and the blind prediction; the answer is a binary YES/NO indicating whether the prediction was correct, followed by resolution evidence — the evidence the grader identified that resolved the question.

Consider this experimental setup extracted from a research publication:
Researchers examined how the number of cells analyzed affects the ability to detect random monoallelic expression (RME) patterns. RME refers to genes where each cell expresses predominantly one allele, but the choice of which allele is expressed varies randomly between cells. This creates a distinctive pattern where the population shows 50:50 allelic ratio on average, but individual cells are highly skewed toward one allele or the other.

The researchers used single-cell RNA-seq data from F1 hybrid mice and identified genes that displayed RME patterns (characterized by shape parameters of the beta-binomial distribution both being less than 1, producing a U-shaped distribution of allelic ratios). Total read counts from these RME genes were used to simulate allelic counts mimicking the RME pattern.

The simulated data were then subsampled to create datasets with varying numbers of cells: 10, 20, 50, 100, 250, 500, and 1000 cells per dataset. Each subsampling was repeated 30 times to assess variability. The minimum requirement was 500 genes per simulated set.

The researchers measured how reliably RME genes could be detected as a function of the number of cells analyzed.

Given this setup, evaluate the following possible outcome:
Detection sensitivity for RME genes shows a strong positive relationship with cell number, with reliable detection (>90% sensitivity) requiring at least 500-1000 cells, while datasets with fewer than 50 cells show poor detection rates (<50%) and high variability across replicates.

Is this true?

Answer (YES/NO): NO